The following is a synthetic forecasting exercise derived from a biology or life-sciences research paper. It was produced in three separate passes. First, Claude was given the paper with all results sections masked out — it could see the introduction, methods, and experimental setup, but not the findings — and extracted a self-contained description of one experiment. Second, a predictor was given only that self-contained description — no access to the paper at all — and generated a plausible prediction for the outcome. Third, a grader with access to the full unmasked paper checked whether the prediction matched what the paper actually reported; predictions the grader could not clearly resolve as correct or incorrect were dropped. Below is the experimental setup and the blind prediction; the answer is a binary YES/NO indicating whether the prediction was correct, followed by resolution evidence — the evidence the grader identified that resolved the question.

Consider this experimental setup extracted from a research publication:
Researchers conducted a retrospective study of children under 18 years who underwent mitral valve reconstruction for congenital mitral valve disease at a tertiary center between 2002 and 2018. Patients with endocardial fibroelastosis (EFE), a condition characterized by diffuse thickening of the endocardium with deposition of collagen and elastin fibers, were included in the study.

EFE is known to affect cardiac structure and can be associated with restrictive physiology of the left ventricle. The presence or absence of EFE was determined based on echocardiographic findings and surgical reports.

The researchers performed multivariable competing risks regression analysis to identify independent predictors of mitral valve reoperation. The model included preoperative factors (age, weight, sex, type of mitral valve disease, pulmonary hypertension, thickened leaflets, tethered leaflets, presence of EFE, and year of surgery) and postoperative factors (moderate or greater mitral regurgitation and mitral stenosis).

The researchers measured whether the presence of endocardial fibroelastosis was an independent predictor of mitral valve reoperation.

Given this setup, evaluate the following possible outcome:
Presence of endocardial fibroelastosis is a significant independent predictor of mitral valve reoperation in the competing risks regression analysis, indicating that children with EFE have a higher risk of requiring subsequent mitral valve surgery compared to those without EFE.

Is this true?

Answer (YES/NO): NO